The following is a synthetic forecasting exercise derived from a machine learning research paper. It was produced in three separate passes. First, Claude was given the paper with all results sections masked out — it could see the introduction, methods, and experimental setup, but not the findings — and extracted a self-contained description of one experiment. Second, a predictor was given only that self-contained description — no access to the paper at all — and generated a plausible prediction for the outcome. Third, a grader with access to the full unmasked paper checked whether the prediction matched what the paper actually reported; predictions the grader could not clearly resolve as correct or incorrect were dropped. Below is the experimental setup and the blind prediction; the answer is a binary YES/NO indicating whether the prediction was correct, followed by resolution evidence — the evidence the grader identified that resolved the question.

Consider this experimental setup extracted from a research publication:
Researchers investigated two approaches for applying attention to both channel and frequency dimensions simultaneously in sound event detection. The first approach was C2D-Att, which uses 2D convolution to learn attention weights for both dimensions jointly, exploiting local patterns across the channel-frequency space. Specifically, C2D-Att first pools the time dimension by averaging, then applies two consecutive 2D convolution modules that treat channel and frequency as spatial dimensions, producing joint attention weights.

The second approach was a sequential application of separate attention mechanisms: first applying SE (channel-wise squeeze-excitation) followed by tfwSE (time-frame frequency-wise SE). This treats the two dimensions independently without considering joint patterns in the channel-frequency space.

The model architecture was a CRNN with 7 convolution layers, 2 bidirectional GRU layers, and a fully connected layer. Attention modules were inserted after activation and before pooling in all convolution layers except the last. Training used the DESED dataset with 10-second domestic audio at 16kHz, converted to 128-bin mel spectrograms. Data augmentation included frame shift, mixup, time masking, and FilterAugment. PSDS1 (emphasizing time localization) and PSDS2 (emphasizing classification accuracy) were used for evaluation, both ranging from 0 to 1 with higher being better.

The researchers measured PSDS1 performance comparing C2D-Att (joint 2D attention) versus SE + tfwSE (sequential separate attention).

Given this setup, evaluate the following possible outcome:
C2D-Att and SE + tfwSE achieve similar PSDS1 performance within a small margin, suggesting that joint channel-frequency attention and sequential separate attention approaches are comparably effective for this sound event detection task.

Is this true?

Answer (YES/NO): NO